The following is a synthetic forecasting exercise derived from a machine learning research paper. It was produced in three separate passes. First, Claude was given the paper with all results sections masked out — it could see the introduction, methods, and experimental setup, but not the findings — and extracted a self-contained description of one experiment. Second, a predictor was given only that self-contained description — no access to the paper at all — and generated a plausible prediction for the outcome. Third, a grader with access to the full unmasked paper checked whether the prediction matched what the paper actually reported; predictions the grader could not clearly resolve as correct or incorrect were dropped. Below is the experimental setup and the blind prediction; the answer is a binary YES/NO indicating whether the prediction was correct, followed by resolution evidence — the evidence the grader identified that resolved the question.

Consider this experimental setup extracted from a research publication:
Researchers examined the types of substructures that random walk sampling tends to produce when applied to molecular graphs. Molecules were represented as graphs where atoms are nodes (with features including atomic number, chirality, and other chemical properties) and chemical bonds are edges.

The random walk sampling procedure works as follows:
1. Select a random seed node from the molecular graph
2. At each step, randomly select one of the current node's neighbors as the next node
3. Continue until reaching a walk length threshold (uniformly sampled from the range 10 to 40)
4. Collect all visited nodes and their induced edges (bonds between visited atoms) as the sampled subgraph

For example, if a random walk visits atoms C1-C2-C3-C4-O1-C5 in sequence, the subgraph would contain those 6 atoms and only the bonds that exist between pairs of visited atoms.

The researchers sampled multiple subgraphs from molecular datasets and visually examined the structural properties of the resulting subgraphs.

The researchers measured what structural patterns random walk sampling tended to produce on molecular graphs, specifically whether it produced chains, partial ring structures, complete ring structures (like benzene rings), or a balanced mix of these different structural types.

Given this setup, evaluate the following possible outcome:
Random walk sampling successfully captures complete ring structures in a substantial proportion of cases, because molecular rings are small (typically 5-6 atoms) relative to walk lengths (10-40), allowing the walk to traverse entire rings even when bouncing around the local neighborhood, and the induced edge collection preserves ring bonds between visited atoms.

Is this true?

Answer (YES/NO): NO